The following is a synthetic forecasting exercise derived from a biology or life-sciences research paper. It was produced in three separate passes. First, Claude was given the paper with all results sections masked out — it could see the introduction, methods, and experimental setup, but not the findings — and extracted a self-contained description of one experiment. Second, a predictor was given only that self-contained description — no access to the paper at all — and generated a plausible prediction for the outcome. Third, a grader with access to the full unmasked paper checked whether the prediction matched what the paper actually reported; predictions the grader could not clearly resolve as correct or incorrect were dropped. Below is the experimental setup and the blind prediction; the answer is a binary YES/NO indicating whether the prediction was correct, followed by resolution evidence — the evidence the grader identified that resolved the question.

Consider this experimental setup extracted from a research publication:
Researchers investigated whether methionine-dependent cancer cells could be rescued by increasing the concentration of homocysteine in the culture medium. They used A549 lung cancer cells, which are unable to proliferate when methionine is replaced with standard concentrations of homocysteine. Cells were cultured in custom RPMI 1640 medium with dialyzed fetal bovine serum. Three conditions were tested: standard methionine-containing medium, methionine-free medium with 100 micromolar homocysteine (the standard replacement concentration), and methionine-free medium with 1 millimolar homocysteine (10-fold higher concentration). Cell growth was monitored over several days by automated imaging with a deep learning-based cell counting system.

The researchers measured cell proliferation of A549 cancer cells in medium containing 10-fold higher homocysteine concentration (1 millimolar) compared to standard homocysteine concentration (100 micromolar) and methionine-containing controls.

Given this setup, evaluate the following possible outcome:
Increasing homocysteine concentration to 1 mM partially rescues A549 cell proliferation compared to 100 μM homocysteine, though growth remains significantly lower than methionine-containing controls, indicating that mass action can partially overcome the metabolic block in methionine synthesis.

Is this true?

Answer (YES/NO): YES